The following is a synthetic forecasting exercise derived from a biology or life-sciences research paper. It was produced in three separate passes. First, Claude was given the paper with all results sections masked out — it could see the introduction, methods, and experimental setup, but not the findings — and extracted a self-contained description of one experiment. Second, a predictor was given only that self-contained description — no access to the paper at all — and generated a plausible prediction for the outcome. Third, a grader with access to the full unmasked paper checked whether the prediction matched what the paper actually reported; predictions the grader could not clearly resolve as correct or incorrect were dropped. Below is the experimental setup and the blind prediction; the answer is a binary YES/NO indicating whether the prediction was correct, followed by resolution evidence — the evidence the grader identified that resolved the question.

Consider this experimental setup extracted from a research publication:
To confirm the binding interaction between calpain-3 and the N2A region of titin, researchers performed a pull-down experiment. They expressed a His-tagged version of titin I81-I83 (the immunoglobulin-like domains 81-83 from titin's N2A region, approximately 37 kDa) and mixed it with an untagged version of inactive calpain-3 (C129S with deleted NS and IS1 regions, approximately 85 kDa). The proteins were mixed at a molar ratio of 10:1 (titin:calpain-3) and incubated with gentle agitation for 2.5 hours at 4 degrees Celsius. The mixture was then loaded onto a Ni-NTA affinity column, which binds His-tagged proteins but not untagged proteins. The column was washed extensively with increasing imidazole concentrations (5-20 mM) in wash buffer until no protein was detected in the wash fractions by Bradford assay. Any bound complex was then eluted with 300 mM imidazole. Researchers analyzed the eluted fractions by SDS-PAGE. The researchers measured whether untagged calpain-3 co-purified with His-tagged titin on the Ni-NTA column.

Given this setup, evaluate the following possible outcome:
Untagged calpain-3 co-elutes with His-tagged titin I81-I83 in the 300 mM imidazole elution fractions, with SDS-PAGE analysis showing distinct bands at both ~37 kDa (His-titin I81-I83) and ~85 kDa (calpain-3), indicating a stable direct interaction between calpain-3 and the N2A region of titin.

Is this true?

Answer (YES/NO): YES